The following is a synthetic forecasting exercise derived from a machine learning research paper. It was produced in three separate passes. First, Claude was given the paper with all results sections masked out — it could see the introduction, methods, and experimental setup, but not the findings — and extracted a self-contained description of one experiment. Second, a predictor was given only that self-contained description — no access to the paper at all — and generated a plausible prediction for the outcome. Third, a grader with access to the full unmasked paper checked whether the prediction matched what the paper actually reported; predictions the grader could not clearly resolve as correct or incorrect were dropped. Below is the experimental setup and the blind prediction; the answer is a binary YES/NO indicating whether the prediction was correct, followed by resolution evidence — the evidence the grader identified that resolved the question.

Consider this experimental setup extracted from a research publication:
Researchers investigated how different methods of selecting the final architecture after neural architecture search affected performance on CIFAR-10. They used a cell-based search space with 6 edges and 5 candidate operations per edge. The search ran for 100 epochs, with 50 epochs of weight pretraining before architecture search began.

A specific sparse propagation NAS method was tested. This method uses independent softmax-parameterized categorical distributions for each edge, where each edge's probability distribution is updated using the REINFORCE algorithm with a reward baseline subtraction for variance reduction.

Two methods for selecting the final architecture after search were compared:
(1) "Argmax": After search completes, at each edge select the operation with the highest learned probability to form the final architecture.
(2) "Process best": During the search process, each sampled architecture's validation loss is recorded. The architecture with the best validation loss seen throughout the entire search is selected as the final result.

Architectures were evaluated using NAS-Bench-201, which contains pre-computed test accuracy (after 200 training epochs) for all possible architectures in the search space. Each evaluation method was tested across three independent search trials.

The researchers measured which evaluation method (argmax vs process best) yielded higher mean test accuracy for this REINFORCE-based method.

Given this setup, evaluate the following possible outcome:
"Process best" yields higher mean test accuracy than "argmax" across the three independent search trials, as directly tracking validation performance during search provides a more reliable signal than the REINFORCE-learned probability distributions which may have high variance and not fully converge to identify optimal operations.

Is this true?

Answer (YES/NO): NO